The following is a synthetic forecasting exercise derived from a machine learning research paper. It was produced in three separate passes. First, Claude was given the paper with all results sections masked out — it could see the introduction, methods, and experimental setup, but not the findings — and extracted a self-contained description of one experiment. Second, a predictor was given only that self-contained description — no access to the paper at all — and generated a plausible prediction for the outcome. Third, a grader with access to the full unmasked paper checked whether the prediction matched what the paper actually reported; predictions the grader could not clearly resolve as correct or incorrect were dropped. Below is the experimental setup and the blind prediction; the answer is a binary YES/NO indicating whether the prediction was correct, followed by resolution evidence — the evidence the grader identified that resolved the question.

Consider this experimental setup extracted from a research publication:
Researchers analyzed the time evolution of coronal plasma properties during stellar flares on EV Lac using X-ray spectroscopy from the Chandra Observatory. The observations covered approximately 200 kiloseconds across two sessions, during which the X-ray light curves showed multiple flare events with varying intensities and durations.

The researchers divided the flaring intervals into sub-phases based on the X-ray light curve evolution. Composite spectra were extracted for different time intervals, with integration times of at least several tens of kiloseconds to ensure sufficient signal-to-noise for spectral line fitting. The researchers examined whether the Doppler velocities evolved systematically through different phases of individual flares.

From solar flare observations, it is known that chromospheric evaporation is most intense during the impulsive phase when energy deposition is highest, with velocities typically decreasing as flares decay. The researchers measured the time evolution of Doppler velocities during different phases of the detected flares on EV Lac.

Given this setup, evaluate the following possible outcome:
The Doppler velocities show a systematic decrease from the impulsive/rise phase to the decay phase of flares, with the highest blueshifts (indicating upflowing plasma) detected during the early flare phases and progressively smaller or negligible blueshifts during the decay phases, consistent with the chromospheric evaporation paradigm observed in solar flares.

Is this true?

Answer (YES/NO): NO